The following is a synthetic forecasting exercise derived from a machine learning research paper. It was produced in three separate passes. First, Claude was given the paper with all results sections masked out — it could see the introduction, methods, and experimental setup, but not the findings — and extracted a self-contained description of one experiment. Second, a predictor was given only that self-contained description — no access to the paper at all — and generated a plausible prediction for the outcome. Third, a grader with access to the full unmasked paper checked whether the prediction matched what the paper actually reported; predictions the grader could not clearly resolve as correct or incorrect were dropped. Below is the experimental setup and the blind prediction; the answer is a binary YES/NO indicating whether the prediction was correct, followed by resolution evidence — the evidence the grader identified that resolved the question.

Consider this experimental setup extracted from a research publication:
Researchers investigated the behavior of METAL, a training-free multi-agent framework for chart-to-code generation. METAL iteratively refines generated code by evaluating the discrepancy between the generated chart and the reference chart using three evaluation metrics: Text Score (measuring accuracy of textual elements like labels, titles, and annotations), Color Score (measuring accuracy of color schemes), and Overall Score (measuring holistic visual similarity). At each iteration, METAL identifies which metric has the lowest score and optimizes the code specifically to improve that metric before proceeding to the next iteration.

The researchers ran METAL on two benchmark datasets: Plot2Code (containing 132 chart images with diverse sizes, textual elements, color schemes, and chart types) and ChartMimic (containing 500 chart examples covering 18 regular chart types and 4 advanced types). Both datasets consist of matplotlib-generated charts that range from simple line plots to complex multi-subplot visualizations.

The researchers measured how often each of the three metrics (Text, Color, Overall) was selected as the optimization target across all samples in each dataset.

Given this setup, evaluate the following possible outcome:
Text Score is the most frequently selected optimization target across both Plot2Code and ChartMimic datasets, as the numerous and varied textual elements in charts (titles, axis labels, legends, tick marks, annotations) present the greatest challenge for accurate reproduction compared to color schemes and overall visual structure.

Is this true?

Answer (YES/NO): NO